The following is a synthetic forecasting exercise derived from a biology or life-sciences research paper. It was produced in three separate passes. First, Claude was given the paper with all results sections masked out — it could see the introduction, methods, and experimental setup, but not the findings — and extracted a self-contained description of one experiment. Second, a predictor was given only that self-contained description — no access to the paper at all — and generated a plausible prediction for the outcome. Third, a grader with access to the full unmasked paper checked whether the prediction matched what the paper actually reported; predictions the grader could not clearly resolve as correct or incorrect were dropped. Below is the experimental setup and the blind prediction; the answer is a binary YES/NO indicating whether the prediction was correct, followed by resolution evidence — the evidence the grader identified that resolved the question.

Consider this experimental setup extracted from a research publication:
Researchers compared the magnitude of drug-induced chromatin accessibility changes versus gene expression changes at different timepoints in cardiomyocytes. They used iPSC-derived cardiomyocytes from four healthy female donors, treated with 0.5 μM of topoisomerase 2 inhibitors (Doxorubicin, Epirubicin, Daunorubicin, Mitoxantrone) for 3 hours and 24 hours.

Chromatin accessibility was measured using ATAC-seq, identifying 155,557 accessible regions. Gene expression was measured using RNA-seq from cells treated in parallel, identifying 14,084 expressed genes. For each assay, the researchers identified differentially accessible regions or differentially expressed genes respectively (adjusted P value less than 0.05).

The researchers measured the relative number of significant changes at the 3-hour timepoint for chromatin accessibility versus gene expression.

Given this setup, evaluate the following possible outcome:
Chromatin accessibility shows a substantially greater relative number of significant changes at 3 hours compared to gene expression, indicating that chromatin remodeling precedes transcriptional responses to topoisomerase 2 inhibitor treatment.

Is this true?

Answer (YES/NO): YES